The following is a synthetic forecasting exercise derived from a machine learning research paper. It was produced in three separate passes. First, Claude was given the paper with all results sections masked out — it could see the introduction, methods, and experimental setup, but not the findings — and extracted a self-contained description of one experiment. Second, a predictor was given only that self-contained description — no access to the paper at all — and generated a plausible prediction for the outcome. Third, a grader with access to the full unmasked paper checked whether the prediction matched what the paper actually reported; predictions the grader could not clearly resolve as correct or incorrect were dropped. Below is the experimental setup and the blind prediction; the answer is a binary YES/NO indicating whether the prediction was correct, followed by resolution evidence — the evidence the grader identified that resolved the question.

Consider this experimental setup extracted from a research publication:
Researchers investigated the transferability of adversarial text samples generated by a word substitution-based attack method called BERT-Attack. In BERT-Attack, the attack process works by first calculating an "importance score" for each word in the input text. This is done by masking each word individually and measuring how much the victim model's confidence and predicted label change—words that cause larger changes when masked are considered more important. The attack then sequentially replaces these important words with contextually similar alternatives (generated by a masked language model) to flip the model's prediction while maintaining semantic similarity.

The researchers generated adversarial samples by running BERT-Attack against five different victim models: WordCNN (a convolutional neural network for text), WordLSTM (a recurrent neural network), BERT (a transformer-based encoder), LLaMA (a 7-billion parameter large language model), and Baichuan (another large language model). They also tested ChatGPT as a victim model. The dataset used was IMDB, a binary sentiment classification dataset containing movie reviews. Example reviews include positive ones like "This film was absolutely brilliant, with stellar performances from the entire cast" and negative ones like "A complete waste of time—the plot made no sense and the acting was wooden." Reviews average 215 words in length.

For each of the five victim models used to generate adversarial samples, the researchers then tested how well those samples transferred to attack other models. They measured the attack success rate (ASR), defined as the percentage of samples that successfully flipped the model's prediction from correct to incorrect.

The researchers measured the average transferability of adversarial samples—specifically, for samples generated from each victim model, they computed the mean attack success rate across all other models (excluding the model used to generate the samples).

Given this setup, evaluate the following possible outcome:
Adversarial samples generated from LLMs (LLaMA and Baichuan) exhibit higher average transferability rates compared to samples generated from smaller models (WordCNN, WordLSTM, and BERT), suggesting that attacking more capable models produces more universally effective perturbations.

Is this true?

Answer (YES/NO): YES